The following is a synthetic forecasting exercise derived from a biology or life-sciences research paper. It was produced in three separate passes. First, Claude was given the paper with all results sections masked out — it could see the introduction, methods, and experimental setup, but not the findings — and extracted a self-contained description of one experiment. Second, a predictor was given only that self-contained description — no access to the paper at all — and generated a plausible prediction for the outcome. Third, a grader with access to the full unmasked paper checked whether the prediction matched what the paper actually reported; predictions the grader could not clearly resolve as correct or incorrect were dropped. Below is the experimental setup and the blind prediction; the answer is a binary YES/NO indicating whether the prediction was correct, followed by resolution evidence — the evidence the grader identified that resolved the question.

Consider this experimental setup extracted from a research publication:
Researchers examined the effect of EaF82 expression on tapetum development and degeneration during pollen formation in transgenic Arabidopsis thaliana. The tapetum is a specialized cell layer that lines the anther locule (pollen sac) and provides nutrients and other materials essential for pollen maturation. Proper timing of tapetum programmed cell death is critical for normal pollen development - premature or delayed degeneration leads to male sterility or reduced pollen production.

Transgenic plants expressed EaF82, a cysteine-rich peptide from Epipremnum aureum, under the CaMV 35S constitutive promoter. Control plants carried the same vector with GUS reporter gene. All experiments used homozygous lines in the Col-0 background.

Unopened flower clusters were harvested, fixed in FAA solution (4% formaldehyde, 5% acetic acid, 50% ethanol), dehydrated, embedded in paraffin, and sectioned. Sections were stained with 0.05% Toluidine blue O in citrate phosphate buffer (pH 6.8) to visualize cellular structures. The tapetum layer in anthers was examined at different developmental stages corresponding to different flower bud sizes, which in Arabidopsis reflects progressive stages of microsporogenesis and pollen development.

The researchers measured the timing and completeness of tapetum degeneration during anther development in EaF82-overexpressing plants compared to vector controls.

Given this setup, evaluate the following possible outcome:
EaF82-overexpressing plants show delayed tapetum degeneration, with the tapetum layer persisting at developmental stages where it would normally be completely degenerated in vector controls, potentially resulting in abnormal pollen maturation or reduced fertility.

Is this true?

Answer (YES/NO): YES